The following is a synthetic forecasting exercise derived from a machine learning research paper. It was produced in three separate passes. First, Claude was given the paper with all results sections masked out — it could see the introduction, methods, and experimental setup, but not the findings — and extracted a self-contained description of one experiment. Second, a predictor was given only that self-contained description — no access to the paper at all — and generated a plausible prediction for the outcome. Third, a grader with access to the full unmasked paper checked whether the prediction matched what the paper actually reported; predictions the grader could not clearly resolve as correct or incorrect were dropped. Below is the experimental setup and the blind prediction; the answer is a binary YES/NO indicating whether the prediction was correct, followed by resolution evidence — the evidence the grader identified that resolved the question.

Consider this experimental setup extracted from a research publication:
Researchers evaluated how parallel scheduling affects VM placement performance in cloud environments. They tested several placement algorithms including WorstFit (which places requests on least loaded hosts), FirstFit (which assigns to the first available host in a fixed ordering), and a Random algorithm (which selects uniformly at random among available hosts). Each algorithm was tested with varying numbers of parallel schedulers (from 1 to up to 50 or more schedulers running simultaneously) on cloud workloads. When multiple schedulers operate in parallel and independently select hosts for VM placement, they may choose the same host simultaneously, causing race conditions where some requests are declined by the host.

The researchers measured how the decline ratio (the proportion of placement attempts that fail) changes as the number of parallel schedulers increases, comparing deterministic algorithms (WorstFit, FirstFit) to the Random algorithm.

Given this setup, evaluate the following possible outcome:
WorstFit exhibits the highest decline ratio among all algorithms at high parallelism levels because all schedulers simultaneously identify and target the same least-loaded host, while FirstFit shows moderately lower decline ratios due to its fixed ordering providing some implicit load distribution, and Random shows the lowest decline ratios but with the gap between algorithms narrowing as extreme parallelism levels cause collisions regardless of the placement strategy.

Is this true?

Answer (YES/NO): NO